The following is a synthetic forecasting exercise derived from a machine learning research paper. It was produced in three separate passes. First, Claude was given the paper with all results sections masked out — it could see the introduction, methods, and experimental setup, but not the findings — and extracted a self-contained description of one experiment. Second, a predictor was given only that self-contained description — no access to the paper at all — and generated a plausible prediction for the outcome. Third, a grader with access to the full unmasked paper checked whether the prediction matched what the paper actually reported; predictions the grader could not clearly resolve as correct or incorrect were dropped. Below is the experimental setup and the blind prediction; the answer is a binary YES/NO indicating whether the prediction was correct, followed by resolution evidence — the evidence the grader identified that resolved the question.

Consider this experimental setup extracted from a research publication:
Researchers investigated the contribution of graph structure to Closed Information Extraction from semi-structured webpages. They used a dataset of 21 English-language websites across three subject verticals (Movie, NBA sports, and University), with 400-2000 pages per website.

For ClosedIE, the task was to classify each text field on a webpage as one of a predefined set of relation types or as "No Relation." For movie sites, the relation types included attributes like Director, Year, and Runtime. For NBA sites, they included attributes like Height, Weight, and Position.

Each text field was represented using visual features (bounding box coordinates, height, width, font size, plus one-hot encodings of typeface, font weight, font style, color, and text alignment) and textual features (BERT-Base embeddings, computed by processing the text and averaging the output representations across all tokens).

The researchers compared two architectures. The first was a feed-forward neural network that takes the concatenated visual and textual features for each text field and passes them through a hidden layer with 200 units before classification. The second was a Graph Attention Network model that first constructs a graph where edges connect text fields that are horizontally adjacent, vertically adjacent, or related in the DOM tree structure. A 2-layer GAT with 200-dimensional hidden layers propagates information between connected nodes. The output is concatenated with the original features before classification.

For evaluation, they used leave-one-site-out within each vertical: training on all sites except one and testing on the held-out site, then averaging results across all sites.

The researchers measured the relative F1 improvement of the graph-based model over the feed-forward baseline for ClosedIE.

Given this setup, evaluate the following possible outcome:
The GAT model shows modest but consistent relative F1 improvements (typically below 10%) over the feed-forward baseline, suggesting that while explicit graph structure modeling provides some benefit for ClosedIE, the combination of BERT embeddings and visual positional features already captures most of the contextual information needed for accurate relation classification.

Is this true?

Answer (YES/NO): NO